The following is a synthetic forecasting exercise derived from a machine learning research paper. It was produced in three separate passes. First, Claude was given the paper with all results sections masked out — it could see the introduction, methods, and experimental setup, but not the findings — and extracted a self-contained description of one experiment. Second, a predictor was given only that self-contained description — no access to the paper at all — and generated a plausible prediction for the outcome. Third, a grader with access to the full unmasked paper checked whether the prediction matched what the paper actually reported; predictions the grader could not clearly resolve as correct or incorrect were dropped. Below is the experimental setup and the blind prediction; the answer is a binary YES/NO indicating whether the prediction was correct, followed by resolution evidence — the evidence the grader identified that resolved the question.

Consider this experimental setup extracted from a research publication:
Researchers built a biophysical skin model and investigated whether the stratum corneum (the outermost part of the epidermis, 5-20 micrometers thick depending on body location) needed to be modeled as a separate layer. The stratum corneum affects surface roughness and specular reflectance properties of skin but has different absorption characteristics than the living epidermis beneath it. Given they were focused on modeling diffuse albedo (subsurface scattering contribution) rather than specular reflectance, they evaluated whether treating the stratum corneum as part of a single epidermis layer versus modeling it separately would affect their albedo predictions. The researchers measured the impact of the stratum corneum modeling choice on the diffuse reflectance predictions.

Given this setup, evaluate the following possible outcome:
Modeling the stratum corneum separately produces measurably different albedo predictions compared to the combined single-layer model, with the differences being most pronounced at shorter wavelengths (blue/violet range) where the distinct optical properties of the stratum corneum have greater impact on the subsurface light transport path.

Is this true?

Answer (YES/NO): NO